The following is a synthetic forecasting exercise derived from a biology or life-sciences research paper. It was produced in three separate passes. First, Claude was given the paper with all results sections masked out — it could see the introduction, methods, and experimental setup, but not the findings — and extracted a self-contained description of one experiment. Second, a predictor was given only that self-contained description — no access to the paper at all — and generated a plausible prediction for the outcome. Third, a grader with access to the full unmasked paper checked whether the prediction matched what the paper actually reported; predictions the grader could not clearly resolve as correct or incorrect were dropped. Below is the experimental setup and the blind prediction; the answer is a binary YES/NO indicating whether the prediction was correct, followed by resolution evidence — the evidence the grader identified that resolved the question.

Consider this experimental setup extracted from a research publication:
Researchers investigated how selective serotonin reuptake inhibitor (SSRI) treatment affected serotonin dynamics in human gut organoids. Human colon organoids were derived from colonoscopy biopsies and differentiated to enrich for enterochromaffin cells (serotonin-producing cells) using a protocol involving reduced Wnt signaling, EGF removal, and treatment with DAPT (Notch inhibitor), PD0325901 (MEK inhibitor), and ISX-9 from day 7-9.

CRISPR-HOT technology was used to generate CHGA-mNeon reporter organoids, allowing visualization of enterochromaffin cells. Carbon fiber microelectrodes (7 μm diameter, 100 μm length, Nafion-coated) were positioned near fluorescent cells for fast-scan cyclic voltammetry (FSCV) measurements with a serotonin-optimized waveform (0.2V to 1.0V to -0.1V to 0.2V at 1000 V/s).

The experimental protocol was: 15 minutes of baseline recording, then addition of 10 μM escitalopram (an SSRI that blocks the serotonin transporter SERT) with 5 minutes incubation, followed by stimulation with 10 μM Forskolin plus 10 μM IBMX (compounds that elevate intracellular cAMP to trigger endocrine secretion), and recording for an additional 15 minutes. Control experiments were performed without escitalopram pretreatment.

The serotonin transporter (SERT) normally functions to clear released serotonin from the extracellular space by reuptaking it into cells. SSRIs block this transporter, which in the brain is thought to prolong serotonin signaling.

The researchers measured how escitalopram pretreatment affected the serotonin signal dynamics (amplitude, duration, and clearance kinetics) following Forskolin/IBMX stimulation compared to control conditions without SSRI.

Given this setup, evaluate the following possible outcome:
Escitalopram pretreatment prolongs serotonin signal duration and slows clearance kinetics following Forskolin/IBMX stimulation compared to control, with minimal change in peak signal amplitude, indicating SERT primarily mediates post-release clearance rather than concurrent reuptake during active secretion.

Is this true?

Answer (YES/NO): YES